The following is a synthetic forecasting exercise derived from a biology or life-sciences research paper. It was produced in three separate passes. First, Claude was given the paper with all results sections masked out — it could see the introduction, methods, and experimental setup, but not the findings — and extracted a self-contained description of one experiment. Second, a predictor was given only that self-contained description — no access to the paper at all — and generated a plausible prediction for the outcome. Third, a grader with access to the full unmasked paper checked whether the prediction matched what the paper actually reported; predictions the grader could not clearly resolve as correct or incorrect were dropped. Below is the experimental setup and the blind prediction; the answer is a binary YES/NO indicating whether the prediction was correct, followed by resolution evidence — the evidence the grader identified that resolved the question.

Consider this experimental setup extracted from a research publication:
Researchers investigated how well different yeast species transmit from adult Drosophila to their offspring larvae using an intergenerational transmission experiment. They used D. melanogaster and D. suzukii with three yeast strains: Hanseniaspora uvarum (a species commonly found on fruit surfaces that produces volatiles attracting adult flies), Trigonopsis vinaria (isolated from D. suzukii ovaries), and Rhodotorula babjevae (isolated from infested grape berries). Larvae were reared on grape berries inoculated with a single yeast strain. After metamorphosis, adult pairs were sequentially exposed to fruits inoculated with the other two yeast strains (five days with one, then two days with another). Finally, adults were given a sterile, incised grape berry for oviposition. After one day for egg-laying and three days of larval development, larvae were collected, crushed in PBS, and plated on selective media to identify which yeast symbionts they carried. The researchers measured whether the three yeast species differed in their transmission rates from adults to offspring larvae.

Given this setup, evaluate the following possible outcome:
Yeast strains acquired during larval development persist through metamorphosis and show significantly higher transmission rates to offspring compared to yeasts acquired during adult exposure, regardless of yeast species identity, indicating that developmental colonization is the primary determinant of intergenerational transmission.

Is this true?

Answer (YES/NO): NO